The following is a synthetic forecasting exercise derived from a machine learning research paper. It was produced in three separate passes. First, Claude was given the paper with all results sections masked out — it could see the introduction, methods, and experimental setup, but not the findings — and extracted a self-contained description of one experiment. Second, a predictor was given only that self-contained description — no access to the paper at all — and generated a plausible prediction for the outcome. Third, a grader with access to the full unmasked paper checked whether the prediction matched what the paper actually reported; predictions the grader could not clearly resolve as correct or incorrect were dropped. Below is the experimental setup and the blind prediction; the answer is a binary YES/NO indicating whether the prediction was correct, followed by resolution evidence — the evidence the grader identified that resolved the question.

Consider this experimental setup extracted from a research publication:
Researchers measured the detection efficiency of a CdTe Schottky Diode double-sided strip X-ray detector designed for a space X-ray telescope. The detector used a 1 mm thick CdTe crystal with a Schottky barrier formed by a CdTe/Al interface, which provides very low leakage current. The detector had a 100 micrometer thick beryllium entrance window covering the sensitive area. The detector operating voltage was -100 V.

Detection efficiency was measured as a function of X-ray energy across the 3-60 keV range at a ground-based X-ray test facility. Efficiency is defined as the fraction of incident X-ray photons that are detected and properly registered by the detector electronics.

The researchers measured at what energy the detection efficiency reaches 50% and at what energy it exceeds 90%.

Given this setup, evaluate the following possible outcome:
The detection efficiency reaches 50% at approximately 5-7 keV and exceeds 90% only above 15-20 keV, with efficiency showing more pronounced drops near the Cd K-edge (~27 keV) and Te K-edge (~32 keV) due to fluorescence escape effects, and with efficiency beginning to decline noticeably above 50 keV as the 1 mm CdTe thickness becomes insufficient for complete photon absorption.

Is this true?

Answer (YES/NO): NO